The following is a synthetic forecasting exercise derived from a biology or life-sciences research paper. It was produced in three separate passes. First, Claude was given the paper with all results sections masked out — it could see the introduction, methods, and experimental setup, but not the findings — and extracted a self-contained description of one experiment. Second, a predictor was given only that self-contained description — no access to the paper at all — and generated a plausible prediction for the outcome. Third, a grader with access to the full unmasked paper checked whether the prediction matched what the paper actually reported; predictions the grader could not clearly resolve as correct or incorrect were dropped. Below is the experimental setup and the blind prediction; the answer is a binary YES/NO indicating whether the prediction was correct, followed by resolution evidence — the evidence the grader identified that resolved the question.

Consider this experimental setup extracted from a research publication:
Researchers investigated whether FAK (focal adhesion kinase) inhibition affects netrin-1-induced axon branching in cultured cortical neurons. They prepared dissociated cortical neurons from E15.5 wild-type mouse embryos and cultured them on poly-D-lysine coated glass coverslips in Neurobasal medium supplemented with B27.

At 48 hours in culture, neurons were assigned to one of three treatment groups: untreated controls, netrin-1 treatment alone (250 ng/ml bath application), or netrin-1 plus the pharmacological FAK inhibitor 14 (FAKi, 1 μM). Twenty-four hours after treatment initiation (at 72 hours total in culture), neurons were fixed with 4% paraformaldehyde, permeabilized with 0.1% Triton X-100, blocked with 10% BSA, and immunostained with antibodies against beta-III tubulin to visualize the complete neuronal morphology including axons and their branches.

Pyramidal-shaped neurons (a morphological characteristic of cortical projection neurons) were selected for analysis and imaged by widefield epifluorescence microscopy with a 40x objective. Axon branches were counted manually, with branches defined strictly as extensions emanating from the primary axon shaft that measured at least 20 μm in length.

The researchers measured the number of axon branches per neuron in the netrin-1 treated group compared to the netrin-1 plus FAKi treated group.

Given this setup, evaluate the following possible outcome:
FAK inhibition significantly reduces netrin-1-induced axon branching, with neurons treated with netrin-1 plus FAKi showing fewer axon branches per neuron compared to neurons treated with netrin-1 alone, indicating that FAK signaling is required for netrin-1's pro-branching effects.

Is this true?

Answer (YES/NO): YES